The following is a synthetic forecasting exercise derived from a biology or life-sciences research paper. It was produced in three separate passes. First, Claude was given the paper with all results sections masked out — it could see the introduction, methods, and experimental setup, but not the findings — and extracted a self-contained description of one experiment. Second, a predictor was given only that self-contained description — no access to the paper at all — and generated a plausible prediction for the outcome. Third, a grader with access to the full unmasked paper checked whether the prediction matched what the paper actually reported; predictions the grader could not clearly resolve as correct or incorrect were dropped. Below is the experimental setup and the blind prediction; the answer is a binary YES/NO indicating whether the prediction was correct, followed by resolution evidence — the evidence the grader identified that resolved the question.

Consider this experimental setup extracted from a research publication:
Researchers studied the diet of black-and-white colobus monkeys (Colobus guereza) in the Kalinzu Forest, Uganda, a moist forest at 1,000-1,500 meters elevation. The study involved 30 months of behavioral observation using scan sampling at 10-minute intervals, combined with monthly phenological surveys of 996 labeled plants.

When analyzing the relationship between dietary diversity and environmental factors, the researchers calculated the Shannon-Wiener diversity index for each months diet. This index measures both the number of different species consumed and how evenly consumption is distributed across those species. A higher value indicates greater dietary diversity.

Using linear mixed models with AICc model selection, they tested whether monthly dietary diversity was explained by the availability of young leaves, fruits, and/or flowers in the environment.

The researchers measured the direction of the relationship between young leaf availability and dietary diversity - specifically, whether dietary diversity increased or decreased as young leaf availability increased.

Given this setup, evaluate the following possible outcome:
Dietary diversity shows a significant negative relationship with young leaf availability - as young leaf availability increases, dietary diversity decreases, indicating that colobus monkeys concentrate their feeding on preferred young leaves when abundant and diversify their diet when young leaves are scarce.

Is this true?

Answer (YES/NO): YES